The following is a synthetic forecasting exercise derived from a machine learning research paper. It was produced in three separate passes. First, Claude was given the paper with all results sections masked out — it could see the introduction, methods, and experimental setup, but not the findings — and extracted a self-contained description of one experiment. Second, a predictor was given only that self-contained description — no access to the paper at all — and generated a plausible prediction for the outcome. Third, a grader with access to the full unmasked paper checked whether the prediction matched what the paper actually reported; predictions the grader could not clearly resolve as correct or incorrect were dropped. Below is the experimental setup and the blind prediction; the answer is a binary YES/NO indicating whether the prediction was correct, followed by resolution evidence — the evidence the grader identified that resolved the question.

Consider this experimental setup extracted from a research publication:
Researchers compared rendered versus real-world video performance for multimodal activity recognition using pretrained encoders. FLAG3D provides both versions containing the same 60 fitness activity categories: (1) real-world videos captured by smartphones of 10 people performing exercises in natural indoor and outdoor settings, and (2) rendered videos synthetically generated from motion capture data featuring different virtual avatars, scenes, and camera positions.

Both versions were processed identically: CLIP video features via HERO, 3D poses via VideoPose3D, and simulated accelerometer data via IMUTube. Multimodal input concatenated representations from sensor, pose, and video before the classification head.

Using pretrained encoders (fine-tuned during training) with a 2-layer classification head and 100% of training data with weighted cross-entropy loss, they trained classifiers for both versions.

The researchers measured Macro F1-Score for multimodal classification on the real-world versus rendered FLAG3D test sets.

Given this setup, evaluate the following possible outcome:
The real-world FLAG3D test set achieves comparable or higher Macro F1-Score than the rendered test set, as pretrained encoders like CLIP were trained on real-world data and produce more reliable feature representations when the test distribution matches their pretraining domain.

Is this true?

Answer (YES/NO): NO